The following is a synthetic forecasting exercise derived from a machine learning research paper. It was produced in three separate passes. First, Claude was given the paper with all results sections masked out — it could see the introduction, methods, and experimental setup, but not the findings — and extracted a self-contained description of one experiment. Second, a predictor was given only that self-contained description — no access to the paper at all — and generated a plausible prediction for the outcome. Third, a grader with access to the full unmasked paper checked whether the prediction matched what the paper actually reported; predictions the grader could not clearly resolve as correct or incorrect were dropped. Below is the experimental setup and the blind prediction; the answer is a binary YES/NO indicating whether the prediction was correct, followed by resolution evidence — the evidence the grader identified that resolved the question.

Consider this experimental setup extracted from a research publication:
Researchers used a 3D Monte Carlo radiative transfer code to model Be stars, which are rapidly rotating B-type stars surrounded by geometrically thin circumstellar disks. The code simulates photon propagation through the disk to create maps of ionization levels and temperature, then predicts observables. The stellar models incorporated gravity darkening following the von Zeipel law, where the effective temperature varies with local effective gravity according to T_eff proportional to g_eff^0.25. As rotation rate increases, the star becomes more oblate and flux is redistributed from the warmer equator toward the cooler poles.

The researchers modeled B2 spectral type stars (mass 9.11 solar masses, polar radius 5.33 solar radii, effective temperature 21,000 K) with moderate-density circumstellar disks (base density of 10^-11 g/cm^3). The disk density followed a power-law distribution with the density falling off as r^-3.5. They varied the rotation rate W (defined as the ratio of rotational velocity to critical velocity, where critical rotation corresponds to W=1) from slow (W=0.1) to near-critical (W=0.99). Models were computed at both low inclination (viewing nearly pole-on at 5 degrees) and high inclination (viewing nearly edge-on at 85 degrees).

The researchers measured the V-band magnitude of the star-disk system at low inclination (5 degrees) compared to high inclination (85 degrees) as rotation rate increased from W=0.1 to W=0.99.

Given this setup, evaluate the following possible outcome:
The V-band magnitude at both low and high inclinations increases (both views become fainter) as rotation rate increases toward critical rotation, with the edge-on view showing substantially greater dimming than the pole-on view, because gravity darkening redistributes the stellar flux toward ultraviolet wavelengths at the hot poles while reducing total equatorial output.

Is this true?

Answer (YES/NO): NO